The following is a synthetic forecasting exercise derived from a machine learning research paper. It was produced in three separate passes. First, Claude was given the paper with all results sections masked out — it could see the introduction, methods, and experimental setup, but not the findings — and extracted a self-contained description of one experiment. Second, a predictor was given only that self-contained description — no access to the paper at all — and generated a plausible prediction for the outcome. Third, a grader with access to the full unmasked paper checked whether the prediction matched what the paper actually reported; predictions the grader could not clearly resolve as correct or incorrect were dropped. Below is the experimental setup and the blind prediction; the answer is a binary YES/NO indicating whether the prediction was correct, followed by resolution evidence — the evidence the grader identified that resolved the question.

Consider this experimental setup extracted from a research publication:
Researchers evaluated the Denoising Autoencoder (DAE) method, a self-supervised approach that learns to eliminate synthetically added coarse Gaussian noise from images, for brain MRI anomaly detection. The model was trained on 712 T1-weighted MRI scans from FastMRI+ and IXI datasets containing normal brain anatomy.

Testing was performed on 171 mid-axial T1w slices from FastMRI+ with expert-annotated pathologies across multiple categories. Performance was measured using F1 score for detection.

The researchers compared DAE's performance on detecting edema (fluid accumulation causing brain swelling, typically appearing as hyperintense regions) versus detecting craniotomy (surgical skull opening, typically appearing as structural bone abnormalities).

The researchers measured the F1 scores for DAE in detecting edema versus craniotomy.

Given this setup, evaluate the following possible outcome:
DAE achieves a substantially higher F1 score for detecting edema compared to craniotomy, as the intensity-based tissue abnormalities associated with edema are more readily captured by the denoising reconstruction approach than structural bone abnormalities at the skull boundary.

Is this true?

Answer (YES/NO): YES